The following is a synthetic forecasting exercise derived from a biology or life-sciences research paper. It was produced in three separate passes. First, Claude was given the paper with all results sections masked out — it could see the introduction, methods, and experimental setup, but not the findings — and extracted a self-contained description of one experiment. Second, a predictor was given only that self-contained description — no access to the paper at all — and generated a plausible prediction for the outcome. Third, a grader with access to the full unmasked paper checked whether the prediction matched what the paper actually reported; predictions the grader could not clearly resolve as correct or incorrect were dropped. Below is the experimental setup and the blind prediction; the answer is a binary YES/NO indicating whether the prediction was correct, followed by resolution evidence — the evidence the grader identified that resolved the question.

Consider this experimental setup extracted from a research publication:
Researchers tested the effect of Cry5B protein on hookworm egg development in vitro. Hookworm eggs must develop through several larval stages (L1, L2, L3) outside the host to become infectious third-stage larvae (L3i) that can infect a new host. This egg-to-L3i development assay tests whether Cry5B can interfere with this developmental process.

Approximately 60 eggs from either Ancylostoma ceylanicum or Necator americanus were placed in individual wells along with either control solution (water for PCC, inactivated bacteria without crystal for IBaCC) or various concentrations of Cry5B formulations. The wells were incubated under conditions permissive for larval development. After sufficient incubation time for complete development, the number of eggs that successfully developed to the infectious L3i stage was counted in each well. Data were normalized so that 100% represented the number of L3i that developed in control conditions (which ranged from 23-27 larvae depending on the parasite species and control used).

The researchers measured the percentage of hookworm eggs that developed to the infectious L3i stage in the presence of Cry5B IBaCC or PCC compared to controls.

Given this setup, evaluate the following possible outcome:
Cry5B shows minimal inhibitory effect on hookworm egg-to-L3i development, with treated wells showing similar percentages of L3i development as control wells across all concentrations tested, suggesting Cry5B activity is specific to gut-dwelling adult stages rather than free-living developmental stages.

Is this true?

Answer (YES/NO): NO